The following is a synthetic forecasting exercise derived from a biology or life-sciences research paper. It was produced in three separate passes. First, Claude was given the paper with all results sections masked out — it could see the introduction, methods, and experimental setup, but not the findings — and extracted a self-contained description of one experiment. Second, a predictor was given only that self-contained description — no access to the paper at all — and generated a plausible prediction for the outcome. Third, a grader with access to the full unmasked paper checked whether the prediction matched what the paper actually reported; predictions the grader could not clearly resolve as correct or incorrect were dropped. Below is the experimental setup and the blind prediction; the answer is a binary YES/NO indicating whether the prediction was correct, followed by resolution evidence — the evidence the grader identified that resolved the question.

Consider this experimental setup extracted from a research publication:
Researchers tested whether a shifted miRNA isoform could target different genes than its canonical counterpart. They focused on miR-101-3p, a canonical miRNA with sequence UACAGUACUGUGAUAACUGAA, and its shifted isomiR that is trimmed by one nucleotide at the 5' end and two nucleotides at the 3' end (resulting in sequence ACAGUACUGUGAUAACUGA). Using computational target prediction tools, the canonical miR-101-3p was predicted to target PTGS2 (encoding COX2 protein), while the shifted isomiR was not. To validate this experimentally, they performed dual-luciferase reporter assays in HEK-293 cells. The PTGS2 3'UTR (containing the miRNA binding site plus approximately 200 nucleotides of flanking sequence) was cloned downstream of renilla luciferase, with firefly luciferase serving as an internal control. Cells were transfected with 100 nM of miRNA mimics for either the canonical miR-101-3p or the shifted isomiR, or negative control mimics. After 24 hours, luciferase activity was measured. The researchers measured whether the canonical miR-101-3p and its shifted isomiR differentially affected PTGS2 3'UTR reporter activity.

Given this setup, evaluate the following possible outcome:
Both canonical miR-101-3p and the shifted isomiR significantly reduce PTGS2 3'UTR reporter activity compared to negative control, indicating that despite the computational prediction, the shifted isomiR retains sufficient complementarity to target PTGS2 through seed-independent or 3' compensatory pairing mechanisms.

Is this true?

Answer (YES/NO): NO